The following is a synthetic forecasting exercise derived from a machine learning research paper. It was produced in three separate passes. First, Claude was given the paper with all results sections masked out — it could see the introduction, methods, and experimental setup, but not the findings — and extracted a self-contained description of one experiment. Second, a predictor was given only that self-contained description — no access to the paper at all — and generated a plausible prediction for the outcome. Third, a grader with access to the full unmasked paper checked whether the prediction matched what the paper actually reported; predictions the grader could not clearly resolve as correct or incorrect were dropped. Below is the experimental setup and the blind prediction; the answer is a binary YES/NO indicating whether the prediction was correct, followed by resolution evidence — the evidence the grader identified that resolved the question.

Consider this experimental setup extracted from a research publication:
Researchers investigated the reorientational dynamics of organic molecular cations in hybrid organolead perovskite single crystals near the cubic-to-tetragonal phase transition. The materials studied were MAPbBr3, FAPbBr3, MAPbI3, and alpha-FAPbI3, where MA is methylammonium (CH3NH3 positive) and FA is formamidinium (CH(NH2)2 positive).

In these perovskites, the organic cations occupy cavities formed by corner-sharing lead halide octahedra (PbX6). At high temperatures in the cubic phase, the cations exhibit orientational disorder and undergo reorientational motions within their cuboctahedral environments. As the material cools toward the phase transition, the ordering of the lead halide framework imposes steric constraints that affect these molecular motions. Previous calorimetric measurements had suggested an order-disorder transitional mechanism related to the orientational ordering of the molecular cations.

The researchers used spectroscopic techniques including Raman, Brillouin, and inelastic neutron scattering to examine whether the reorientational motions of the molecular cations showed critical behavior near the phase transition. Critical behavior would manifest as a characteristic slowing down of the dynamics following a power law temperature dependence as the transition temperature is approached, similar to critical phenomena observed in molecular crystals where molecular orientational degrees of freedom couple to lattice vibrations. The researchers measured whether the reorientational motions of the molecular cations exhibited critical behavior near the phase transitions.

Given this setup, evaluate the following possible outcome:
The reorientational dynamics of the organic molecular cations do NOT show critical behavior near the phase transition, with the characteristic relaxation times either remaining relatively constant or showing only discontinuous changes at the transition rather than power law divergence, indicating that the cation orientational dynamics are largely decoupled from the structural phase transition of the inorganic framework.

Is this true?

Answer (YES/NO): YES